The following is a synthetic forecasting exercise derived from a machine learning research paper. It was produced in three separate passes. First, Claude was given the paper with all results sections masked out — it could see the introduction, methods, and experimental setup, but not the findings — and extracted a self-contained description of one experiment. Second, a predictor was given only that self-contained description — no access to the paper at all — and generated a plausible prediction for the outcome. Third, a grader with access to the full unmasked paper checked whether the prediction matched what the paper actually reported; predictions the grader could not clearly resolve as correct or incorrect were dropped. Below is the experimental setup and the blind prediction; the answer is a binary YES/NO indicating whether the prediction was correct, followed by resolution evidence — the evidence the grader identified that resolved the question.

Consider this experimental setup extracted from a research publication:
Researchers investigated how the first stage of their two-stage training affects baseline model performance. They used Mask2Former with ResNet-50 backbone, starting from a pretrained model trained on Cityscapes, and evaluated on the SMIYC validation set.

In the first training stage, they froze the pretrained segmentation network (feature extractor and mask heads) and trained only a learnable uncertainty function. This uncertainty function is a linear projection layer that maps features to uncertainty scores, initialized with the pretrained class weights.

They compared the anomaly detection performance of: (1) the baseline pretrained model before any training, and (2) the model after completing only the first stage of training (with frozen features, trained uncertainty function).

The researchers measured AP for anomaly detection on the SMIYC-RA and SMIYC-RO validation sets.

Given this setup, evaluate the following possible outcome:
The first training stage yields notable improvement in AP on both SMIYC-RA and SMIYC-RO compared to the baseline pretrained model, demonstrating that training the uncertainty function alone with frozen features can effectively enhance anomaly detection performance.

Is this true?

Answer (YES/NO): YES